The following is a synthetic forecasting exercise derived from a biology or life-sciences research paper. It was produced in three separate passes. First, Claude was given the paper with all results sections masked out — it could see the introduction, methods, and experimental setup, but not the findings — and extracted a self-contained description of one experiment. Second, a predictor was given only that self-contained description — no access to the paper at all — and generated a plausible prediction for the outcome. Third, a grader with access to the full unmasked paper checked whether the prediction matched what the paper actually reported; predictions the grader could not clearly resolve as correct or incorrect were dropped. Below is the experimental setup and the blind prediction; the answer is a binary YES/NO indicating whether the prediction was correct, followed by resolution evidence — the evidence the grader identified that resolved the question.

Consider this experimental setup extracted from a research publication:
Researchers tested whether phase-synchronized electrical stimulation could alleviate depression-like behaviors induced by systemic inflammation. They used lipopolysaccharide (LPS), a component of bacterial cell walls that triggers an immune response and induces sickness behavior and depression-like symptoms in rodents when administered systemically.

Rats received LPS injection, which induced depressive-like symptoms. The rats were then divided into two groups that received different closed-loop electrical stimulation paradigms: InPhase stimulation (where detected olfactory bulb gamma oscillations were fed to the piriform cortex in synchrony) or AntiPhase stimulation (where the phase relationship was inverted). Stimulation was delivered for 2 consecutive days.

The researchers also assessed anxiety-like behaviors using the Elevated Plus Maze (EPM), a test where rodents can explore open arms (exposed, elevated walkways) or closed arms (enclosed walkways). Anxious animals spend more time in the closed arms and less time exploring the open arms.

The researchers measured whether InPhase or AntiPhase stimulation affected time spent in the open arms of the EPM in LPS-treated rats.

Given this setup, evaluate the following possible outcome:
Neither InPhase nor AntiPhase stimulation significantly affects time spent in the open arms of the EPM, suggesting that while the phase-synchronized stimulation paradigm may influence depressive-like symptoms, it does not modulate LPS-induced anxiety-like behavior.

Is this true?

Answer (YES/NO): NO